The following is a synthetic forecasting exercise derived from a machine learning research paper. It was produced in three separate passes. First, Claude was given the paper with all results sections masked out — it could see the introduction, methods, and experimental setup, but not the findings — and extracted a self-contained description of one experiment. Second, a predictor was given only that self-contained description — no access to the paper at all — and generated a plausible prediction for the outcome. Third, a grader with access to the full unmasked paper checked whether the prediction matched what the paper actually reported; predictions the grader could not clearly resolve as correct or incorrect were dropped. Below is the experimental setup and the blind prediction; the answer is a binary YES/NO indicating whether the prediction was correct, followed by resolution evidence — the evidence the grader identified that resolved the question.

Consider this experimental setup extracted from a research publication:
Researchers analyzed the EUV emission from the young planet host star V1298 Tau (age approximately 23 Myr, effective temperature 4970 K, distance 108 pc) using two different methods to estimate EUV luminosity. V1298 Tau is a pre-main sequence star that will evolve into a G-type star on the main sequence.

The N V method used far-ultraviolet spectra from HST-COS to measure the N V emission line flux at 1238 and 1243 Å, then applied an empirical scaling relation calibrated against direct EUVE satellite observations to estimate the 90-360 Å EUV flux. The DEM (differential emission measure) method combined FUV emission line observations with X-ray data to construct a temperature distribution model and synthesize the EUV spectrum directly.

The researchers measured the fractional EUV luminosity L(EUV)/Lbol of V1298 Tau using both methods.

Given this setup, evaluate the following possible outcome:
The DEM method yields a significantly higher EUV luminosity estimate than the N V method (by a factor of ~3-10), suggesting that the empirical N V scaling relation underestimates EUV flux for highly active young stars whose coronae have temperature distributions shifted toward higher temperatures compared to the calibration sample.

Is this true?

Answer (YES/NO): NO